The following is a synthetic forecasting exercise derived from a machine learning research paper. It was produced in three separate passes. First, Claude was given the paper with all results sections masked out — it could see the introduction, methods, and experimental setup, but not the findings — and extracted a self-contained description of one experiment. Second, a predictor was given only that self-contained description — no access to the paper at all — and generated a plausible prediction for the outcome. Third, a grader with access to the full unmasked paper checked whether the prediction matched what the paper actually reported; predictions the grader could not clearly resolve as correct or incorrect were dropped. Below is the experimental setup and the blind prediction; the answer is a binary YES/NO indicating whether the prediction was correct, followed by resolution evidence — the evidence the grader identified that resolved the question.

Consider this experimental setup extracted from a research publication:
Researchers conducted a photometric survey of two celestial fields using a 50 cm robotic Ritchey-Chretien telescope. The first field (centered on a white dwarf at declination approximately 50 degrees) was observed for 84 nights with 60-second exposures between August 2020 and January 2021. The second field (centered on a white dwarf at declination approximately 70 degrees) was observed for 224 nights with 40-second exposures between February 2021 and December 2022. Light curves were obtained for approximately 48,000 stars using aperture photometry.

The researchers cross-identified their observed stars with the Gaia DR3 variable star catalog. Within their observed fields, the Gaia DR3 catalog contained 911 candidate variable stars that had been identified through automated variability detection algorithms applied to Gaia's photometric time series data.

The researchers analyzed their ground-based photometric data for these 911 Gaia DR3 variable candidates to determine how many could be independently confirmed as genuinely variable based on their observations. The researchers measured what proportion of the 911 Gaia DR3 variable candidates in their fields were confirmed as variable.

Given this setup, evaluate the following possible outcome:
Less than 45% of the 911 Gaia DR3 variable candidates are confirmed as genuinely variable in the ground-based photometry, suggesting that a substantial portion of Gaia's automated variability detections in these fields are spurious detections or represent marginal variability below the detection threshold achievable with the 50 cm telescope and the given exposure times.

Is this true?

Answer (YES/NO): YES